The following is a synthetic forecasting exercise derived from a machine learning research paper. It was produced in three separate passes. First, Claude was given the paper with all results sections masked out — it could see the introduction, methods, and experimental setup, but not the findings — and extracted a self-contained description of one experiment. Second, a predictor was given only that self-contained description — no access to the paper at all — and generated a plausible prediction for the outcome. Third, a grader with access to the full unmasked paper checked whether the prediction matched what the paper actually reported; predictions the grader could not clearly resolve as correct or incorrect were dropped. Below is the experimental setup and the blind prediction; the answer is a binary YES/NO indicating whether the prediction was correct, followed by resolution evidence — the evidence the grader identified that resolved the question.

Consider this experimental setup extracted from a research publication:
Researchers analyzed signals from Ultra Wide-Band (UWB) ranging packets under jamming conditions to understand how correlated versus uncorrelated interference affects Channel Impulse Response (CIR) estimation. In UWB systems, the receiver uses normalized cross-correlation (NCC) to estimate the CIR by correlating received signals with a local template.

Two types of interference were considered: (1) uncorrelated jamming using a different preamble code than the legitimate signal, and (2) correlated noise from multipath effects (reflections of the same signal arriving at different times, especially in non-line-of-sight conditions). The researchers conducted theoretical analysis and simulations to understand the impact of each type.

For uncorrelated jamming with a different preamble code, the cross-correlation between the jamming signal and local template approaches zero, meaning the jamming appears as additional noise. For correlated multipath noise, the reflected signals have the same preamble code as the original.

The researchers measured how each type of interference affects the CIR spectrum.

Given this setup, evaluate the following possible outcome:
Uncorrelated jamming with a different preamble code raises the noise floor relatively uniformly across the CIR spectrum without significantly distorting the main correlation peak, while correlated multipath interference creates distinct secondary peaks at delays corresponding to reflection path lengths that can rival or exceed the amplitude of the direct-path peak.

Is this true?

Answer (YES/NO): NO